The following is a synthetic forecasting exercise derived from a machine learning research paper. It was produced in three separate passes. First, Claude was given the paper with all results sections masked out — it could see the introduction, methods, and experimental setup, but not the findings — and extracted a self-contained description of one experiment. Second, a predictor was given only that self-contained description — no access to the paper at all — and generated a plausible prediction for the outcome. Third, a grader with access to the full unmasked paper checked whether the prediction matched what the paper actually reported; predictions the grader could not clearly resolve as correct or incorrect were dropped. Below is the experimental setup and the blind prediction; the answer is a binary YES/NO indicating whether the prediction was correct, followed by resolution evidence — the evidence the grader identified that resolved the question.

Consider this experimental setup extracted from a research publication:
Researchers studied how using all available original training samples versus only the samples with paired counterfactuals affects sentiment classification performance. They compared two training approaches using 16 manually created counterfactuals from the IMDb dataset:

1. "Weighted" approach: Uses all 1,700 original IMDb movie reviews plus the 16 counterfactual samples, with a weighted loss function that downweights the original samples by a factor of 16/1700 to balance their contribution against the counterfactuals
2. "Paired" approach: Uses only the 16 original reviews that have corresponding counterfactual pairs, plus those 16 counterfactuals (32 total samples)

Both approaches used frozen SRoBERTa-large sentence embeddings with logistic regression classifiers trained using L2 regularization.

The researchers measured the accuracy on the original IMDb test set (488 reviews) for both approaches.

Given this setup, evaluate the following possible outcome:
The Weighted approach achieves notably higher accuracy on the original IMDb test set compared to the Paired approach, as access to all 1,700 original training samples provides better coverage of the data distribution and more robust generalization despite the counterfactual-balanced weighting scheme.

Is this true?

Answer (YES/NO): YES